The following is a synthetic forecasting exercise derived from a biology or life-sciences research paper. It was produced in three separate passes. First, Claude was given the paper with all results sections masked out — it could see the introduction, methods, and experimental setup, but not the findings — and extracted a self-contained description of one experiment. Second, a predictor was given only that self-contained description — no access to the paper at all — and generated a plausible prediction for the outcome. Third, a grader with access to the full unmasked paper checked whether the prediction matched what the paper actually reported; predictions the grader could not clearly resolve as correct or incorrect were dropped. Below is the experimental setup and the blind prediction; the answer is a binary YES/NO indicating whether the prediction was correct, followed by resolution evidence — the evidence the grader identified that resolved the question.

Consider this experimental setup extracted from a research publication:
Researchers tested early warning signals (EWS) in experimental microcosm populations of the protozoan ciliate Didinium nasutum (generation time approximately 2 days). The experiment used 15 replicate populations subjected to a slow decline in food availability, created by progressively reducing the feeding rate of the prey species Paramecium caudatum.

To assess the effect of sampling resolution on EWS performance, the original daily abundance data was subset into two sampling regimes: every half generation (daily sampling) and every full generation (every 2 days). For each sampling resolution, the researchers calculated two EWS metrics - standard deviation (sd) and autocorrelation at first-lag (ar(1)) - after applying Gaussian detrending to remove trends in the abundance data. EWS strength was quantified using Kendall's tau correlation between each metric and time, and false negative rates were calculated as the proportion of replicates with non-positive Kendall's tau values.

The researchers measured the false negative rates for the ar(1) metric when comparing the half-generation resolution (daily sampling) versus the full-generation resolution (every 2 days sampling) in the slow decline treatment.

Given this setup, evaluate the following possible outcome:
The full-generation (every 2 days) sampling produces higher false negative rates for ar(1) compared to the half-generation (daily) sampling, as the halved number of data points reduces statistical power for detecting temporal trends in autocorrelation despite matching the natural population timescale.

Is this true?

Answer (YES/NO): YES